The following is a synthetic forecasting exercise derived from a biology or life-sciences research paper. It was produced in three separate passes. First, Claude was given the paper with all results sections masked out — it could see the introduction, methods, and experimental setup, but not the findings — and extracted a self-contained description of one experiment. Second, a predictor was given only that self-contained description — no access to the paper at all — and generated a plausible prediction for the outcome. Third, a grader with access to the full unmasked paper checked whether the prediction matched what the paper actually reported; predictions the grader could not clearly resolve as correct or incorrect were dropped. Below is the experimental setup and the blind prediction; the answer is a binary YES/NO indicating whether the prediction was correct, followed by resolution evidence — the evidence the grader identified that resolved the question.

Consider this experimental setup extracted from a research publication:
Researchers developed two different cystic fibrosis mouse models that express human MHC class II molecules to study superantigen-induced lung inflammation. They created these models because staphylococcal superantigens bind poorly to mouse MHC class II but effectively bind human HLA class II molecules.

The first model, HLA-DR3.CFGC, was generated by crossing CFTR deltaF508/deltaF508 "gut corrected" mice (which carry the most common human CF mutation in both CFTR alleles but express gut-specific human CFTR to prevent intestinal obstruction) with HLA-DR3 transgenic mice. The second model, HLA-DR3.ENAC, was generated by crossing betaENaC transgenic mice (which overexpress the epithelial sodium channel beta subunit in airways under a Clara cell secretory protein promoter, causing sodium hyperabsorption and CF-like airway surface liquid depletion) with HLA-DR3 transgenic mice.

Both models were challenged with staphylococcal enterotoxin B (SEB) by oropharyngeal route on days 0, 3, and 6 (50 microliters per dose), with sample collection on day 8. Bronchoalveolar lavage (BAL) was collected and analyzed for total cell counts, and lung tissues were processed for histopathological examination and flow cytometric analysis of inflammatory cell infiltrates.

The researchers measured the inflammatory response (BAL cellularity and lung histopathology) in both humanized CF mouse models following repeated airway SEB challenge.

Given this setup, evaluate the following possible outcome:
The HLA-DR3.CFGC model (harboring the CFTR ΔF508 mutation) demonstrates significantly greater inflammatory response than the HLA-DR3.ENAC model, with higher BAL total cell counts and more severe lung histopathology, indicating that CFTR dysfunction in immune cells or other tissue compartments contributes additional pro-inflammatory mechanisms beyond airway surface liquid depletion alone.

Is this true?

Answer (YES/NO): NO